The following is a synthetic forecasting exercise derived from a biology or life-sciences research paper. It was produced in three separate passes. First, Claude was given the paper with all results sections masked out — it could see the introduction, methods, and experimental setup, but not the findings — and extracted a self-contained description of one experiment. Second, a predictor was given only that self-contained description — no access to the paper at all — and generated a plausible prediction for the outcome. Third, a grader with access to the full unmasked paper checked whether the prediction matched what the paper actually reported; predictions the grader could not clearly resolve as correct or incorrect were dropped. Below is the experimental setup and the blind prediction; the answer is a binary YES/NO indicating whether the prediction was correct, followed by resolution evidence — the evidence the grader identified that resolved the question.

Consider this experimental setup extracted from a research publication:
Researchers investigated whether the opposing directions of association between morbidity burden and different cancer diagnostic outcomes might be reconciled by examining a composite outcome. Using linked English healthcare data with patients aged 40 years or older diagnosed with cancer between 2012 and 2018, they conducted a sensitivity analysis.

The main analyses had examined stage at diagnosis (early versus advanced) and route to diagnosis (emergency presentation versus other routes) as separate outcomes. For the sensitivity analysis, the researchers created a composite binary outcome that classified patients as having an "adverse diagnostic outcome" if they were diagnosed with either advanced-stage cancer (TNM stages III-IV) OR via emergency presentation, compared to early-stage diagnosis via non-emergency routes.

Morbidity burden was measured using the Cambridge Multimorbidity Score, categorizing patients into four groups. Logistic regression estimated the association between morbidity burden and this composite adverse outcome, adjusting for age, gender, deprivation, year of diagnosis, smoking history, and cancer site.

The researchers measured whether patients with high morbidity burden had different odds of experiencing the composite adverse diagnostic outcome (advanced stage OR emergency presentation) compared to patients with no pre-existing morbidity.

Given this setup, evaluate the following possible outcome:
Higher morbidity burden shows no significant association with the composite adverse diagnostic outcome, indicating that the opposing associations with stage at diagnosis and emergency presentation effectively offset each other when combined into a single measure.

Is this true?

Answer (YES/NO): NO